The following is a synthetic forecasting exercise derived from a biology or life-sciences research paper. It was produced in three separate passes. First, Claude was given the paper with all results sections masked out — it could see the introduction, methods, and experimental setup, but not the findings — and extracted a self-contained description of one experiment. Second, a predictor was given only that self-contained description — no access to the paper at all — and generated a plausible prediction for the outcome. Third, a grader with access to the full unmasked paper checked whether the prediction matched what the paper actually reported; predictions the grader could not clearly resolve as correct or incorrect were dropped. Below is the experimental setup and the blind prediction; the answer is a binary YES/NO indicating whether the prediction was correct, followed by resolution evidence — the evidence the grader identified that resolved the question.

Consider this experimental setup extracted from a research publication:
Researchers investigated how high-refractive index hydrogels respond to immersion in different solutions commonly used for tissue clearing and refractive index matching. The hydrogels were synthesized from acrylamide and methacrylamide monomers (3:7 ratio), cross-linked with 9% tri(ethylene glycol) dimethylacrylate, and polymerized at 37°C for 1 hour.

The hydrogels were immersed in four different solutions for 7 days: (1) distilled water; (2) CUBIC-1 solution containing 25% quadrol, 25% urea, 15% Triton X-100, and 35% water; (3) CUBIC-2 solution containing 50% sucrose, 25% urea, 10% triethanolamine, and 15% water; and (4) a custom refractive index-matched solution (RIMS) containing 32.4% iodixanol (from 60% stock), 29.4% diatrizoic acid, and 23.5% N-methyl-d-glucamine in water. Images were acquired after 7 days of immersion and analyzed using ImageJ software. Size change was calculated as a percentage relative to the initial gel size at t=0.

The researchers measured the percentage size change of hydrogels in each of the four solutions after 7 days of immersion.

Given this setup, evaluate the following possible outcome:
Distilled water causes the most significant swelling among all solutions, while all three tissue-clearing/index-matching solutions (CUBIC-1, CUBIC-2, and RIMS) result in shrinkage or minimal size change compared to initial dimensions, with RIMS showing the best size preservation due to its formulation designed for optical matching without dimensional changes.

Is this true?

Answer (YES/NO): NO